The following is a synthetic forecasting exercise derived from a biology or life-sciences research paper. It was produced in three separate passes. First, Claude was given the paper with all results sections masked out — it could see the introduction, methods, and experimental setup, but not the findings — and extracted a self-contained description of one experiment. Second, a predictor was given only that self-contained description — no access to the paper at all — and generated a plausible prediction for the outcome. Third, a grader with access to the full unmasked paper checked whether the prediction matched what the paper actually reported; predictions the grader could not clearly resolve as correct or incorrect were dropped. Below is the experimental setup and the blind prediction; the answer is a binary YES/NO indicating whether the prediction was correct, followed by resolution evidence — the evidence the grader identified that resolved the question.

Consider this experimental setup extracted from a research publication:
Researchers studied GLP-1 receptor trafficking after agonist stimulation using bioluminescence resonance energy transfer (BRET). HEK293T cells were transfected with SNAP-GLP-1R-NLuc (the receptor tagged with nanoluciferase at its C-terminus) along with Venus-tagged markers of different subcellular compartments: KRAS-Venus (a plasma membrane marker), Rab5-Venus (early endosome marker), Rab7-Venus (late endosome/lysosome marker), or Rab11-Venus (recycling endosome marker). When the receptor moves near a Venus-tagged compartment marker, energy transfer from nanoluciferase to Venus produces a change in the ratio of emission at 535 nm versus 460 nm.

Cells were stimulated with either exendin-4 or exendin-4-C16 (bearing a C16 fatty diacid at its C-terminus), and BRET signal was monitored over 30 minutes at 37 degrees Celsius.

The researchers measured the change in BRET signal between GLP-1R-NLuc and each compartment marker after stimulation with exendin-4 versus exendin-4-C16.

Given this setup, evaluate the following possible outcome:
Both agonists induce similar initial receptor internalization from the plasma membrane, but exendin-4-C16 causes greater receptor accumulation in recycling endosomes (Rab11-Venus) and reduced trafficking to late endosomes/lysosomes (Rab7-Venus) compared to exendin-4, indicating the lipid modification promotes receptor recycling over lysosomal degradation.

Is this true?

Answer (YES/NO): NO